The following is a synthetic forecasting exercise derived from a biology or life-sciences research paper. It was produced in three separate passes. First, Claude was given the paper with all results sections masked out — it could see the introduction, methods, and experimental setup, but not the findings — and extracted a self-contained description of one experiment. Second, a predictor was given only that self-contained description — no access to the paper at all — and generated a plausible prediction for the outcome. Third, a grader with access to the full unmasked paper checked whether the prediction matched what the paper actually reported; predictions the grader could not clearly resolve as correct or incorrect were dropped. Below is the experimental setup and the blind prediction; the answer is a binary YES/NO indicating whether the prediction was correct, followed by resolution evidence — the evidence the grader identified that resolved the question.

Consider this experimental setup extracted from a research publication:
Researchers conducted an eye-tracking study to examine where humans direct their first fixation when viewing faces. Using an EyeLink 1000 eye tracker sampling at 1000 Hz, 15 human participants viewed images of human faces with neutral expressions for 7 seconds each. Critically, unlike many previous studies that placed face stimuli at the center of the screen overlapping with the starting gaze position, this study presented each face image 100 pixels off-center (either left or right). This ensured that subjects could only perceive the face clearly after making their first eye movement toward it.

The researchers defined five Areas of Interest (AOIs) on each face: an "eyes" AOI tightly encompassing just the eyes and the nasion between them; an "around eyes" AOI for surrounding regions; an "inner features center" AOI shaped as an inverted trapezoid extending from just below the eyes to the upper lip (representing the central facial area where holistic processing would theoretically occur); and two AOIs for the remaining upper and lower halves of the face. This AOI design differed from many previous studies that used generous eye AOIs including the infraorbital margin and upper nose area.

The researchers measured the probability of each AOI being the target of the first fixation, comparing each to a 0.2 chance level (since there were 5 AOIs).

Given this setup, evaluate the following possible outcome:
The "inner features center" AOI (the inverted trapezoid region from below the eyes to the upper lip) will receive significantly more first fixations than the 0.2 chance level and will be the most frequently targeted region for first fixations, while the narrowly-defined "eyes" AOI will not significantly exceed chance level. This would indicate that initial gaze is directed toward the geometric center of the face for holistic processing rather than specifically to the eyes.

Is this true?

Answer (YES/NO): YES